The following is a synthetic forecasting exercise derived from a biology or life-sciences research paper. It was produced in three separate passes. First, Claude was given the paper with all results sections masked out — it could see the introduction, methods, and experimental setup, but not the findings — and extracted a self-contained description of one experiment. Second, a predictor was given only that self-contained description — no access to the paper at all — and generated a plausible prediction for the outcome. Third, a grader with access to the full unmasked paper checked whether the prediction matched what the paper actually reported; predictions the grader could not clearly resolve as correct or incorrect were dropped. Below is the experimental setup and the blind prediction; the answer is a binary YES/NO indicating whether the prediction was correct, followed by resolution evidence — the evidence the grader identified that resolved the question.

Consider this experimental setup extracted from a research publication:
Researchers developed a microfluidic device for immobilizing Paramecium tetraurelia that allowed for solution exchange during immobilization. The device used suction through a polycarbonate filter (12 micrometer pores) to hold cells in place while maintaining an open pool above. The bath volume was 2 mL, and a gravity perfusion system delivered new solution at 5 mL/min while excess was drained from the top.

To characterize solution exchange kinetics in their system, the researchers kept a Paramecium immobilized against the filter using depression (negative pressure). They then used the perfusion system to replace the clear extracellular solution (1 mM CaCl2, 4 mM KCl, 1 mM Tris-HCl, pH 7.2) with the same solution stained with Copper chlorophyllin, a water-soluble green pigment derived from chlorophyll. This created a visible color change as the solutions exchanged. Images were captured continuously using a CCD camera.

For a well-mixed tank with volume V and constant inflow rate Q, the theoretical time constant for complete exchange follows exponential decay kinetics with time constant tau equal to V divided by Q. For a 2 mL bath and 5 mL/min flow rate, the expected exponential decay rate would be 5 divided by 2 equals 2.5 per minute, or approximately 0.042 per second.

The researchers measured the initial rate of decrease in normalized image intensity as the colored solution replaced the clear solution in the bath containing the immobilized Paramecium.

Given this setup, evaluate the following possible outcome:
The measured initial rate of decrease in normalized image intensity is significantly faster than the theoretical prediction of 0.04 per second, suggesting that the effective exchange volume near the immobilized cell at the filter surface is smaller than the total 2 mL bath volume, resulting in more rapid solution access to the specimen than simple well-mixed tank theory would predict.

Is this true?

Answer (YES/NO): NO